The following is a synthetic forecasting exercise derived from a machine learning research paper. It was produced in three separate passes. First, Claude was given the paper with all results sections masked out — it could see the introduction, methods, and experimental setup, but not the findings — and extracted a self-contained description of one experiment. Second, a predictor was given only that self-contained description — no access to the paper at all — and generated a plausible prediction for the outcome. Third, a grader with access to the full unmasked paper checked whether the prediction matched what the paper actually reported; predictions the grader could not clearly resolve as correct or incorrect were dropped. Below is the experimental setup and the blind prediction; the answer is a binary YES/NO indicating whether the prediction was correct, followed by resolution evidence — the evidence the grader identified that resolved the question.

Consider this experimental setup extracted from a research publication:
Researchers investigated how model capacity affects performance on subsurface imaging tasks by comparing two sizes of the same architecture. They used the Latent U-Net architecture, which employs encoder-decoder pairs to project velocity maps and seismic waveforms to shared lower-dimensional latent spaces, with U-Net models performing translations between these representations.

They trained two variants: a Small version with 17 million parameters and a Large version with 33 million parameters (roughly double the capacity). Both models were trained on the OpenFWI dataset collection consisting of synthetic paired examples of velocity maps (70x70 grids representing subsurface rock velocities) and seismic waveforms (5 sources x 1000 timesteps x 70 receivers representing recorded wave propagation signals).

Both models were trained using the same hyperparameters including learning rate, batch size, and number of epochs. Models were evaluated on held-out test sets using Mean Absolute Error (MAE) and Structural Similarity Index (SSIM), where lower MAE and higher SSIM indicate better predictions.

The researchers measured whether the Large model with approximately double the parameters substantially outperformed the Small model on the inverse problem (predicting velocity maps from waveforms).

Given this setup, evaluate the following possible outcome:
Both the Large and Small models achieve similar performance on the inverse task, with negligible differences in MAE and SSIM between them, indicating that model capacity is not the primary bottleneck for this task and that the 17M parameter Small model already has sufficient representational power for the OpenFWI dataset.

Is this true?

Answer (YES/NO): NO